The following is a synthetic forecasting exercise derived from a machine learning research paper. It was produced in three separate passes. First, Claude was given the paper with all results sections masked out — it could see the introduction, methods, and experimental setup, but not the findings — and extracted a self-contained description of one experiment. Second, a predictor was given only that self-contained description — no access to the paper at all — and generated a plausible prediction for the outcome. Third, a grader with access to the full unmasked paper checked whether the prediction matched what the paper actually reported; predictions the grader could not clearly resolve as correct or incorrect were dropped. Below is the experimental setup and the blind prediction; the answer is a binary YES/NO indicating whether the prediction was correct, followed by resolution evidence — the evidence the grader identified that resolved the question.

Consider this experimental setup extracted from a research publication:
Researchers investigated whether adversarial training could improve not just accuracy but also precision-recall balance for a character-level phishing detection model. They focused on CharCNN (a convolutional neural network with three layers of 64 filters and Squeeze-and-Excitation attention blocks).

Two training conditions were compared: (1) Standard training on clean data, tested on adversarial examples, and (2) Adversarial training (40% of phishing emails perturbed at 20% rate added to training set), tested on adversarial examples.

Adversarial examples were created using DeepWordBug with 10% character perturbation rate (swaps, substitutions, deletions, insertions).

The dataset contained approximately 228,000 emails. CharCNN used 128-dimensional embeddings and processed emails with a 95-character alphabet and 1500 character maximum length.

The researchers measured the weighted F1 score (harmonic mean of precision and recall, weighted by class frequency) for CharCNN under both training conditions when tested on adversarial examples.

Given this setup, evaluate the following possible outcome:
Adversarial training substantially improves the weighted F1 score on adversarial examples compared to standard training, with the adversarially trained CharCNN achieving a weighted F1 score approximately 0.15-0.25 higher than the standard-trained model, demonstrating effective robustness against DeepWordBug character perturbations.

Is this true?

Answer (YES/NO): NO